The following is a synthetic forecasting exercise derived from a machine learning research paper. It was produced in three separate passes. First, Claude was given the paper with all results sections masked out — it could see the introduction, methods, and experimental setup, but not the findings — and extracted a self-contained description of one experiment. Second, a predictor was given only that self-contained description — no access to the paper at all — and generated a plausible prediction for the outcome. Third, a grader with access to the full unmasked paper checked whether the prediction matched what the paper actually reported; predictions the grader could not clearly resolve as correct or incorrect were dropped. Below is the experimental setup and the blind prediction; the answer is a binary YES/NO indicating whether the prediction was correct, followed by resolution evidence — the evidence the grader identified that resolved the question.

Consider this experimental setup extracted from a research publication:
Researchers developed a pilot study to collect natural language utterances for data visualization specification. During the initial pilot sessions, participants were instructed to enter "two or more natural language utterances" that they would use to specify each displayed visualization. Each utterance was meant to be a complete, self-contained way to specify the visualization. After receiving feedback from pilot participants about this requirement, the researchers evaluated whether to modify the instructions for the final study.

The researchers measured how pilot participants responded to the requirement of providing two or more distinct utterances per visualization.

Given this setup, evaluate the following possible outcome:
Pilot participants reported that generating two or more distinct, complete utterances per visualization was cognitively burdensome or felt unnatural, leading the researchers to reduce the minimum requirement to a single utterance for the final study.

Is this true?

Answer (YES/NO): YES